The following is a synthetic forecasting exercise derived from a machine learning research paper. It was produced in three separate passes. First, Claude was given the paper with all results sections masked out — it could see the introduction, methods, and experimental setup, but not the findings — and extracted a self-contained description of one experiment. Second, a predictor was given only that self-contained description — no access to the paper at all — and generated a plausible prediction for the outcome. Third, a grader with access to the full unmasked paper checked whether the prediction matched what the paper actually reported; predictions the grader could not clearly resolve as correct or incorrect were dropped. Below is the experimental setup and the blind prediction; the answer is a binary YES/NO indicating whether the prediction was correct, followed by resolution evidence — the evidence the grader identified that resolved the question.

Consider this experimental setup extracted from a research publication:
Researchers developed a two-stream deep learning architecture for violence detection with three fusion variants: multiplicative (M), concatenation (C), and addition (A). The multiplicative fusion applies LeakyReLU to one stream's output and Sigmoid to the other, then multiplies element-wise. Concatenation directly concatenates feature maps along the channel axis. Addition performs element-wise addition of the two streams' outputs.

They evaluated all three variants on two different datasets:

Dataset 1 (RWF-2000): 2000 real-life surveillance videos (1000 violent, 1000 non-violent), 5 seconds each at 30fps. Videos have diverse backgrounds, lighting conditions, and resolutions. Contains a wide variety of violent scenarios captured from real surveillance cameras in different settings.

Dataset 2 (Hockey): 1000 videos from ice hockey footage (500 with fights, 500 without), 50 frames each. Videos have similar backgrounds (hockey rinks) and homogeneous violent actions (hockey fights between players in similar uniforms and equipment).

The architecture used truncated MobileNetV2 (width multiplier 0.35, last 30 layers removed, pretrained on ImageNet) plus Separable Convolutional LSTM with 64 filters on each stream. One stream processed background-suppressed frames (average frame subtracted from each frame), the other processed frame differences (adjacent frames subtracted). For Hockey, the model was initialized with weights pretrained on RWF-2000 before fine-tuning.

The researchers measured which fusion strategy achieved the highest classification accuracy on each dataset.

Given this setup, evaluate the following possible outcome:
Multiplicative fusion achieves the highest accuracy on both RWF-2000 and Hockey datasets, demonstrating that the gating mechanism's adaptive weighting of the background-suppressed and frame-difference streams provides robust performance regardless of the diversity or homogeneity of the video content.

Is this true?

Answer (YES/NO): NO